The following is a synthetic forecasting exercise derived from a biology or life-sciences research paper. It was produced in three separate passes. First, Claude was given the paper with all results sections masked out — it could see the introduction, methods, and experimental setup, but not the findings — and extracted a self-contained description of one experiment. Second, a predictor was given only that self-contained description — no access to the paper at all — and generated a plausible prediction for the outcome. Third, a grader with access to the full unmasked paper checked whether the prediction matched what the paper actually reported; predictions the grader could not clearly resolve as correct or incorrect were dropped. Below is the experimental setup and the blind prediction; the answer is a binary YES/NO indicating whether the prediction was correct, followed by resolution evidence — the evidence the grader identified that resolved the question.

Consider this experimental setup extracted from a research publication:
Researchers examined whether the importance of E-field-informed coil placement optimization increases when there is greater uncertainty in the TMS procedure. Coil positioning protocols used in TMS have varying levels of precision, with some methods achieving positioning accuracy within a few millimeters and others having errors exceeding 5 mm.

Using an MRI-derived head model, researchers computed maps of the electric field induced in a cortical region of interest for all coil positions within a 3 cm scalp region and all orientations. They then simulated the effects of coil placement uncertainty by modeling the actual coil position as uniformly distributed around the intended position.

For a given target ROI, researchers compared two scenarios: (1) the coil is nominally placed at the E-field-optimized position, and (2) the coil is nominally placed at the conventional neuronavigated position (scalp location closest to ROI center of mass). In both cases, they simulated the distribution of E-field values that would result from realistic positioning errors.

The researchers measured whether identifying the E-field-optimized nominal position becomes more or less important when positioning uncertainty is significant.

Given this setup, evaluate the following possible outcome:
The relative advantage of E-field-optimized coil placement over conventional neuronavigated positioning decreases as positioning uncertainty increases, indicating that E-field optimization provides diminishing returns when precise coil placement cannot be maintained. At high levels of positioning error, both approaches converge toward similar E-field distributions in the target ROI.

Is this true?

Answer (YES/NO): NO